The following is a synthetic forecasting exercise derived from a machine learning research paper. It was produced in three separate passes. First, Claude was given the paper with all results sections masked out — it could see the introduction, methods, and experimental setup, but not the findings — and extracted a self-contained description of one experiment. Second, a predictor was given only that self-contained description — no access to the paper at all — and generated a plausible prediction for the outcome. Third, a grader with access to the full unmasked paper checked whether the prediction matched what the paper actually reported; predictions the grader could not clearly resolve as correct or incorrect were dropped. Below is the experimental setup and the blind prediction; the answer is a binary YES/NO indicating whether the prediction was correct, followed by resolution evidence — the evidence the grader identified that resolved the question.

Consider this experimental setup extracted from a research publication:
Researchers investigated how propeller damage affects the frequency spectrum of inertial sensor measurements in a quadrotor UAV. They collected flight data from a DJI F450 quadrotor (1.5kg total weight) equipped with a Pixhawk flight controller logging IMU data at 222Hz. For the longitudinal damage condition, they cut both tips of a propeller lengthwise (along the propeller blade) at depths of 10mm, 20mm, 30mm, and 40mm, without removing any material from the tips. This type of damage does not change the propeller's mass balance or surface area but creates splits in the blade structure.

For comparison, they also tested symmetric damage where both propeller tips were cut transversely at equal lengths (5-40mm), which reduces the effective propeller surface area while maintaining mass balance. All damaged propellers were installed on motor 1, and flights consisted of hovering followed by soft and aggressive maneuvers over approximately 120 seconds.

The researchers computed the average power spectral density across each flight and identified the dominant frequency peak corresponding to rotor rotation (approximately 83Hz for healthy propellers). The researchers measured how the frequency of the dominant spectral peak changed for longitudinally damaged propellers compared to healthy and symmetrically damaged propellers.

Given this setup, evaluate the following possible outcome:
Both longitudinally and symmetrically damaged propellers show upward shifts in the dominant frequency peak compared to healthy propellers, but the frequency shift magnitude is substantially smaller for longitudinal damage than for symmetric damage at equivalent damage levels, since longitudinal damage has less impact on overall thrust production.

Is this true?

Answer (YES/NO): NO